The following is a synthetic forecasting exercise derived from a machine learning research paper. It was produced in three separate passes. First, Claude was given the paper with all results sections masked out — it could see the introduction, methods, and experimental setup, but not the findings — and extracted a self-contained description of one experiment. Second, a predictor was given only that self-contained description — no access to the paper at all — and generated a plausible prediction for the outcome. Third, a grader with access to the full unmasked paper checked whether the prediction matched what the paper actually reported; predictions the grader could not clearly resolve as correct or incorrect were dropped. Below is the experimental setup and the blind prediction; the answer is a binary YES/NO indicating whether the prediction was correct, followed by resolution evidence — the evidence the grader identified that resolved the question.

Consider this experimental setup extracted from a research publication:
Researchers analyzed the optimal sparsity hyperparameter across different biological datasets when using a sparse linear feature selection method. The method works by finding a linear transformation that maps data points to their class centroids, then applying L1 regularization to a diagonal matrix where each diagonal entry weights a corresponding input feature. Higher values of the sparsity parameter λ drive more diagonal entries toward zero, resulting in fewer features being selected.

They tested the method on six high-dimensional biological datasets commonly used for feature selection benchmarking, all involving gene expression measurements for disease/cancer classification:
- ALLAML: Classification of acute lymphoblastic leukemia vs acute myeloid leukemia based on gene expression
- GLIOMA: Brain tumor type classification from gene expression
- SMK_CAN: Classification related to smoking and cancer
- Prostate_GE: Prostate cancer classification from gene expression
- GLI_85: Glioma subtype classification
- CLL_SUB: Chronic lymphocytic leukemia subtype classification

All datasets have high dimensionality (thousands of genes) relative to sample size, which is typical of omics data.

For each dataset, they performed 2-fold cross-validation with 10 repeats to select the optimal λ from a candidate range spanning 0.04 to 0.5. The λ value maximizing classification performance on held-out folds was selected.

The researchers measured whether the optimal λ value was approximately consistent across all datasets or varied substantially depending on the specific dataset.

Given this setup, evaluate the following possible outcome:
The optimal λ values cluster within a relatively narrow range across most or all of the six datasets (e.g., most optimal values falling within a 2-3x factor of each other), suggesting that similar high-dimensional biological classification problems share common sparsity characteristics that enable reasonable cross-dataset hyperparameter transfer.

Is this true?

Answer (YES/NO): NO